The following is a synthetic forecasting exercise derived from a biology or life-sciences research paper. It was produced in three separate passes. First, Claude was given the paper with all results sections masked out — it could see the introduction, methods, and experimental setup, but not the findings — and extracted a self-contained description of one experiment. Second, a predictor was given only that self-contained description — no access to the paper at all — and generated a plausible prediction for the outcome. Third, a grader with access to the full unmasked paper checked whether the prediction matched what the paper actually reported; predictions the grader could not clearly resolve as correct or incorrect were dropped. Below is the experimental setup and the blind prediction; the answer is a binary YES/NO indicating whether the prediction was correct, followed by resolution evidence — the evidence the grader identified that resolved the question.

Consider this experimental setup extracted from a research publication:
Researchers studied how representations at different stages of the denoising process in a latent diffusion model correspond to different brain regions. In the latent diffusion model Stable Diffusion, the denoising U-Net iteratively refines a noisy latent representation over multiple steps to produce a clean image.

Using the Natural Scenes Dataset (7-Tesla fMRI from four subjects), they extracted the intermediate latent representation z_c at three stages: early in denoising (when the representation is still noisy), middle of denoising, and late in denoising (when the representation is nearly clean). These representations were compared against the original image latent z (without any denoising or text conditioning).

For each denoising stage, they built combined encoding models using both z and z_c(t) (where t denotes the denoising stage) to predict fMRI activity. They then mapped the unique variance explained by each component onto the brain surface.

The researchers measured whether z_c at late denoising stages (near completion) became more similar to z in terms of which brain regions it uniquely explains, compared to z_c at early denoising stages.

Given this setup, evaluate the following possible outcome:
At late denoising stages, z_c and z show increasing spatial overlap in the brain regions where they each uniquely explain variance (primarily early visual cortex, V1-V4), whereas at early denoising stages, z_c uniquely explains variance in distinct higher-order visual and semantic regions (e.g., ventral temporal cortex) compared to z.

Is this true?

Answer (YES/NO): NO